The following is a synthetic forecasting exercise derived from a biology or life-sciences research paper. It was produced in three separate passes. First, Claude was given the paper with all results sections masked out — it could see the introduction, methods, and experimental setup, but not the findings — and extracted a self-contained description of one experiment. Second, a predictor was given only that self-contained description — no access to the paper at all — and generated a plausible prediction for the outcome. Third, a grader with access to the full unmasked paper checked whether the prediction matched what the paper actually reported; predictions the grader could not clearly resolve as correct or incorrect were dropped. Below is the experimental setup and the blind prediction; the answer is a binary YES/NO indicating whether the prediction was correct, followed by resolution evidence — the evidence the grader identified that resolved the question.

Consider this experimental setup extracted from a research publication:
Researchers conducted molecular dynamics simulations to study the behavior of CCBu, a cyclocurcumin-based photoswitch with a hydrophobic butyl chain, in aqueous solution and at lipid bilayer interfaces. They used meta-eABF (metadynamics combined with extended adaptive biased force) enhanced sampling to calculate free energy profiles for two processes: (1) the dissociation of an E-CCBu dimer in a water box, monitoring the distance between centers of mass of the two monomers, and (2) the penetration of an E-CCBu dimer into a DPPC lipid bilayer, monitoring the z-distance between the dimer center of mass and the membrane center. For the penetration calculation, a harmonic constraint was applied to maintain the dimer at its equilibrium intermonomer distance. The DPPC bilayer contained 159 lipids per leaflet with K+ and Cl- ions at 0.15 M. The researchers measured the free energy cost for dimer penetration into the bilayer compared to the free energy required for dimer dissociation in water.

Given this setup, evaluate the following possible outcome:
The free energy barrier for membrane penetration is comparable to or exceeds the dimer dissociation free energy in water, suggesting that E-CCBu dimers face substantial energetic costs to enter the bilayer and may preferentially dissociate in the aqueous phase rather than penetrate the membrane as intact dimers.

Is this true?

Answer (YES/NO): YES